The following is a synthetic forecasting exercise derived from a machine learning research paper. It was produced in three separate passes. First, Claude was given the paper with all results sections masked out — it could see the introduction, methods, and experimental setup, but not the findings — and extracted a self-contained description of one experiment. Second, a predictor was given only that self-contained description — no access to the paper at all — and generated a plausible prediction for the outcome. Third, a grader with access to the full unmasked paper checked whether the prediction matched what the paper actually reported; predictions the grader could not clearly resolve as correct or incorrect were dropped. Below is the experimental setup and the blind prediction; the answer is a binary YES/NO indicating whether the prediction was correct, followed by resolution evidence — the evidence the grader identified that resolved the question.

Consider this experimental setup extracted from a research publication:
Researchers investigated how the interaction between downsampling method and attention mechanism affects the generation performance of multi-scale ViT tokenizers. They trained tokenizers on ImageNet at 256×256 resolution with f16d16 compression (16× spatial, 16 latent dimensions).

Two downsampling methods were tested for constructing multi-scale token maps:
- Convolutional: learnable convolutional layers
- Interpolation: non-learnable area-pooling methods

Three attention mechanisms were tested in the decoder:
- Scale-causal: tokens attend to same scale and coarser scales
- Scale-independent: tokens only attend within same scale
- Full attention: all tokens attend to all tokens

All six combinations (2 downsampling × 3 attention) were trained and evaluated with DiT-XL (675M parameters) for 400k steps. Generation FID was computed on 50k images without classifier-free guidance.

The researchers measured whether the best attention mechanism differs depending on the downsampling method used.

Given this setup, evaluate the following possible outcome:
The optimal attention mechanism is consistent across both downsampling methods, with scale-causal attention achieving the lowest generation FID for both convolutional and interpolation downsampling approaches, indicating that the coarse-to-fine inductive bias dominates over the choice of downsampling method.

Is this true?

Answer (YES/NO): NO